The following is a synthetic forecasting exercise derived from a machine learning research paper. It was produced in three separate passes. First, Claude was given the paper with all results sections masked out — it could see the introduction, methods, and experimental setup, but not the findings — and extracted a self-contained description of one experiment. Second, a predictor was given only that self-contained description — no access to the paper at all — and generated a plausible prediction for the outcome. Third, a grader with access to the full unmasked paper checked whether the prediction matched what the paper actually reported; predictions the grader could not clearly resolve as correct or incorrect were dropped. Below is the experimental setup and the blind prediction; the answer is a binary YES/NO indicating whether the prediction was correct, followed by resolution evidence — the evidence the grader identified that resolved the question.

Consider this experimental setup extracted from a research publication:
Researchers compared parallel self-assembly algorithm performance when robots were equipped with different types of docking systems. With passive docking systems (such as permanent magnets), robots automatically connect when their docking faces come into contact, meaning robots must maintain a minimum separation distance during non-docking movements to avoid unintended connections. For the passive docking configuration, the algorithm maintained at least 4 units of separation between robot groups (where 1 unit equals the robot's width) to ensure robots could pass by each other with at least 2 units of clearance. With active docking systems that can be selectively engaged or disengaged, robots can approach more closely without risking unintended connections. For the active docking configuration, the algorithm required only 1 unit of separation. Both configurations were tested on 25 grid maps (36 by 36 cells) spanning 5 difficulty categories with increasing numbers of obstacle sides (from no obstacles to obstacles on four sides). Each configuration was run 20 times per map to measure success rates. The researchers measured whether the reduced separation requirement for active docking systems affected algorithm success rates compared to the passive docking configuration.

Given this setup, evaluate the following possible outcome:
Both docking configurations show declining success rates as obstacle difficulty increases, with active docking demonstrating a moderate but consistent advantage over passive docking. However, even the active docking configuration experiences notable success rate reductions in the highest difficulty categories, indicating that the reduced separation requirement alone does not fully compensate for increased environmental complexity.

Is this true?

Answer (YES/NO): NO